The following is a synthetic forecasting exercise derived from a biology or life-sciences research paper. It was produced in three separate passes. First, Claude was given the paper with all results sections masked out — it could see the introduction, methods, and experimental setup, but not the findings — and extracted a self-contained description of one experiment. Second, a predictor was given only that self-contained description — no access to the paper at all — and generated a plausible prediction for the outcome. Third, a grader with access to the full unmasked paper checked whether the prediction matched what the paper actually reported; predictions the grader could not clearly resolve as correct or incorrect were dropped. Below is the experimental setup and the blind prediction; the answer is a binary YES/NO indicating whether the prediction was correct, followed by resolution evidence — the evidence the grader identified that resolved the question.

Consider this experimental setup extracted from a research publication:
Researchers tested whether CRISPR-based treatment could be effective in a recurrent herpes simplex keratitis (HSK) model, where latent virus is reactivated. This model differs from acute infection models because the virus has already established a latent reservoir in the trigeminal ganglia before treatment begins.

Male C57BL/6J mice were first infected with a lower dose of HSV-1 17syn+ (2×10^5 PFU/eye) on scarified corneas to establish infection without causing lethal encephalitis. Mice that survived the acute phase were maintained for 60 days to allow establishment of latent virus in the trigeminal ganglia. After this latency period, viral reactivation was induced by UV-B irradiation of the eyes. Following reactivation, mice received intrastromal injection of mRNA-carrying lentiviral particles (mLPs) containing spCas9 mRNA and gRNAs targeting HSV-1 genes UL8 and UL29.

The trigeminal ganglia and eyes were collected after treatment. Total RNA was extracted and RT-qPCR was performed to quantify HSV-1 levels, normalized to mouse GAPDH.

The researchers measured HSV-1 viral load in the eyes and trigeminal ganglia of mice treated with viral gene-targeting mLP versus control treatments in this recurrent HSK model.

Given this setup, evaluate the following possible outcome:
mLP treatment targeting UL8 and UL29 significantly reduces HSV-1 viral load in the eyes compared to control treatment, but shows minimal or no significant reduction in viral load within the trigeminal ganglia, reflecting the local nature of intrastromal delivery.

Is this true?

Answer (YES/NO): NO